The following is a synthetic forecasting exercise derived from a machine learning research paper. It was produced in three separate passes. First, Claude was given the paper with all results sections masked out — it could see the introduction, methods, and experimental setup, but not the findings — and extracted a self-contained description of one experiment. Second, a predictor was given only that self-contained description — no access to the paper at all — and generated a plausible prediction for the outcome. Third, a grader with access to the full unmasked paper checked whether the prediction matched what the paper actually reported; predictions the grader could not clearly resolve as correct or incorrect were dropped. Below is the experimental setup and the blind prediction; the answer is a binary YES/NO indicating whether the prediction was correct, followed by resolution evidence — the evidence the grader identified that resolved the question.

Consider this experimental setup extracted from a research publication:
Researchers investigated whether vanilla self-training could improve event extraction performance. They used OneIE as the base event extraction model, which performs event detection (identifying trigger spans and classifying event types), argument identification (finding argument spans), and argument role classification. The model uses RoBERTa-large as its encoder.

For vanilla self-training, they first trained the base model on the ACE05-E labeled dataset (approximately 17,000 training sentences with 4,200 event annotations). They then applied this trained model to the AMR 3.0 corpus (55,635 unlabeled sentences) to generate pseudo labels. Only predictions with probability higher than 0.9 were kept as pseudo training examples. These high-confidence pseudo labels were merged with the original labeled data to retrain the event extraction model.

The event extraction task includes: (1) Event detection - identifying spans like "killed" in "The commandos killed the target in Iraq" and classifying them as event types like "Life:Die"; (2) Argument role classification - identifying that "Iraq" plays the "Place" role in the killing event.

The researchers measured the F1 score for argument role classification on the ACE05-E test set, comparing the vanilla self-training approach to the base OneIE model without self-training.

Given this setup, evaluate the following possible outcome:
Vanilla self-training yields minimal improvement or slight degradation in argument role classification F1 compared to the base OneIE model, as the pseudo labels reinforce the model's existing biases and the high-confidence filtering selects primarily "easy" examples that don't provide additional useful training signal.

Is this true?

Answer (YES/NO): YES